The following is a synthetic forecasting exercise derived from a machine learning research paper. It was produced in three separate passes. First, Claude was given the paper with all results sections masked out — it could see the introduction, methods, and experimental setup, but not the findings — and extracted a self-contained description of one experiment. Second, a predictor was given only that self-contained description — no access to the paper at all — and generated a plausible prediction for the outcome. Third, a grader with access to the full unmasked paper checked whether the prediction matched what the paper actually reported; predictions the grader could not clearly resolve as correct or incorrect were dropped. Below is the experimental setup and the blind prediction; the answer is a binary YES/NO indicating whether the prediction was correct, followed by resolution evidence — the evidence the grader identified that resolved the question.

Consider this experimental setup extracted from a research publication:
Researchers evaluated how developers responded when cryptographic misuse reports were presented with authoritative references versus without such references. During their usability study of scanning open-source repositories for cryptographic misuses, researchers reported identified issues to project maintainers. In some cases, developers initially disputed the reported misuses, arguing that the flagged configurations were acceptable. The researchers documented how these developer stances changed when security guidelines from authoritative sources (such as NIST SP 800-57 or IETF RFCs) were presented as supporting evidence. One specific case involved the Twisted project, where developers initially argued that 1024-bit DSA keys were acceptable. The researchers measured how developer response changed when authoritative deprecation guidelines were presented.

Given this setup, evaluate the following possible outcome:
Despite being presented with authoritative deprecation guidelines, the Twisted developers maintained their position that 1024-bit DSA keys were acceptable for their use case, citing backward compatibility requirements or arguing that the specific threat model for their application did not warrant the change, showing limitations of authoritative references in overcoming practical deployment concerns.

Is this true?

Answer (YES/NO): NO